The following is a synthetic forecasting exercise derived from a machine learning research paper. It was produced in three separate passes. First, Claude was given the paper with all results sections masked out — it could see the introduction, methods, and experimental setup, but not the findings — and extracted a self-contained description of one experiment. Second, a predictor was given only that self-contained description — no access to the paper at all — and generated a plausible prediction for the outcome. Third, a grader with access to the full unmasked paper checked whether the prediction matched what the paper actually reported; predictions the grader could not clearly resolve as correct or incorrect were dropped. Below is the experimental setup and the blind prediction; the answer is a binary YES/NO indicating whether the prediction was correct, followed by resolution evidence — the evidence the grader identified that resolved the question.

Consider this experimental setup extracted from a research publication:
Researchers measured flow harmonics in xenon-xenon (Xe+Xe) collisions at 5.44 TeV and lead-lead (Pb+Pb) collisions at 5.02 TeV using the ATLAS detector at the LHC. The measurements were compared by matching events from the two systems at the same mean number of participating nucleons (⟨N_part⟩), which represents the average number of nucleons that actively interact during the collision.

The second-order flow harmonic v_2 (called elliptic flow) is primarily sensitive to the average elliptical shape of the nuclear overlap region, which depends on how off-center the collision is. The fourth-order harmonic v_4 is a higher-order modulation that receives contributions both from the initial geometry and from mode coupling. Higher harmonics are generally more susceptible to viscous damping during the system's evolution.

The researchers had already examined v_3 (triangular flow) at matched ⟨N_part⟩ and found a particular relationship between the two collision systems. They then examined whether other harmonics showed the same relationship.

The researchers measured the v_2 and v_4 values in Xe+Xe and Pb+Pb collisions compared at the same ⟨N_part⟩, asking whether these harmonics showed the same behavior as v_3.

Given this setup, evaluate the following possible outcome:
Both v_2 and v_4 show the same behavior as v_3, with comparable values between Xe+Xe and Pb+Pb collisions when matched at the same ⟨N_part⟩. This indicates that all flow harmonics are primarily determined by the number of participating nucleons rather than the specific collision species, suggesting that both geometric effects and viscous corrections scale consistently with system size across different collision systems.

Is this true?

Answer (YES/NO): NO